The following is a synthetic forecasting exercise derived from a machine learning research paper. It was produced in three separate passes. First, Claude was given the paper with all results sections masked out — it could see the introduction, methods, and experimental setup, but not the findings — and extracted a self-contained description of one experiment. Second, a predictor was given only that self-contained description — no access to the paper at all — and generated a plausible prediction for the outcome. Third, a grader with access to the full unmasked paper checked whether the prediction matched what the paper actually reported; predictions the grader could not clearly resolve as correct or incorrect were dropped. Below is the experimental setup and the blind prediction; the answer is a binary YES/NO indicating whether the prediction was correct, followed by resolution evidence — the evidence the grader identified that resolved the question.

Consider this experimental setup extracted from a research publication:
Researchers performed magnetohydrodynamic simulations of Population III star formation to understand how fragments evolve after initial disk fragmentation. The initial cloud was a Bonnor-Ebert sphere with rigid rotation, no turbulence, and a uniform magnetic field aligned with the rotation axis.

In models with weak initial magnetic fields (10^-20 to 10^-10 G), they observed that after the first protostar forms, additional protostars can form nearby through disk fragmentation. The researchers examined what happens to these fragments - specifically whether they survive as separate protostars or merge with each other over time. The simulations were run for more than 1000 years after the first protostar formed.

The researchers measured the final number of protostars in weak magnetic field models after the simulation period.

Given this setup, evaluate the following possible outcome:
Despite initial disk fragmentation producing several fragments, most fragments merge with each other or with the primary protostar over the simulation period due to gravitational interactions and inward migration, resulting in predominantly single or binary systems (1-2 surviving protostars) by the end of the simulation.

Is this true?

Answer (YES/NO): YES